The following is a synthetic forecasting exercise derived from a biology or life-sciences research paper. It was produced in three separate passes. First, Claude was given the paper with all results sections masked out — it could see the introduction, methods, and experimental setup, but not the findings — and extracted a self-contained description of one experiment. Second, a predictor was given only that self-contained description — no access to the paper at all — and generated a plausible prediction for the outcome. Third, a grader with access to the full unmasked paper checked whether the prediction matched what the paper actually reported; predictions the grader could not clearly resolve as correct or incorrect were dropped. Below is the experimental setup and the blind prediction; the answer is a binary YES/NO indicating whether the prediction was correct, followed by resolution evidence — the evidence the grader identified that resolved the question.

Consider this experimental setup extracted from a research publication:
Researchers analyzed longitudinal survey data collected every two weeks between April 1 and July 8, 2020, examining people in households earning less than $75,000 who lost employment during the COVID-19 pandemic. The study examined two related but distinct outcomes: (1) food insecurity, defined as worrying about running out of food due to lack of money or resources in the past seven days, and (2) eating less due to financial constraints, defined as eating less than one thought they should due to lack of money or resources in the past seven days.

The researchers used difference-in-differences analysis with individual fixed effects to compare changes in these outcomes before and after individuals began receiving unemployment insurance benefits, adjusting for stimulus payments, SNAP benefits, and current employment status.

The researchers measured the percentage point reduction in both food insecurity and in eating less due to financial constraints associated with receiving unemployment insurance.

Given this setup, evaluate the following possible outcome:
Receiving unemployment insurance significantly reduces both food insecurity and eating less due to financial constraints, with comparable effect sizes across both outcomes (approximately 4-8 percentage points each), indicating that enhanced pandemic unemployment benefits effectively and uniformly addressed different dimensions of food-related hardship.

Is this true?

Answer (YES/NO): NO